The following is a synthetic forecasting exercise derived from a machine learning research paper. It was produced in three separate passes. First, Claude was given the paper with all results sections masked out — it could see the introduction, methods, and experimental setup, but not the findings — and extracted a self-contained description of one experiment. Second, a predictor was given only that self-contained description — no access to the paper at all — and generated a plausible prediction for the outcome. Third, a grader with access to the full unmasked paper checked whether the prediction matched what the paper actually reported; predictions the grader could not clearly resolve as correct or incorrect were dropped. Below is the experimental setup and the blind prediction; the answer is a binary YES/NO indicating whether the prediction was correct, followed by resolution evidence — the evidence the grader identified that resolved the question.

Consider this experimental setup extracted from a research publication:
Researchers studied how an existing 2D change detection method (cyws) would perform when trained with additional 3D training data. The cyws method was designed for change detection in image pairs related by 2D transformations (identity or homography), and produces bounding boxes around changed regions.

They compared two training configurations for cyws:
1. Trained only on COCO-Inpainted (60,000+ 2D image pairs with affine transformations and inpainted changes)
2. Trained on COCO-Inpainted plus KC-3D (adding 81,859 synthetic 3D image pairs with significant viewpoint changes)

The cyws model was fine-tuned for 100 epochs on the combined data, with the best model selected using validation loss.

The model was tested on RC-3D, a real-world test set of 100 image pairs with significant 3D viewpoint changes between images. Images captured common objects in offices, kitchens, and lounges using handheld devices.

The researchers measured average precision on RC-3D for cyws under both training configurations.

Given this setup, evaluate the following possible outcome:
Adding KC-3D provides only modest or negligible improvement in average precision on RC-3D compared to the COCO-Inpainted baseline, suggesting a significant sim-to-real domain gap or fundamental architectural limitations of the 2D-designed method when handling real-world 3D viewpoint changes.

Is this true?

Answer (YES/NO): YES